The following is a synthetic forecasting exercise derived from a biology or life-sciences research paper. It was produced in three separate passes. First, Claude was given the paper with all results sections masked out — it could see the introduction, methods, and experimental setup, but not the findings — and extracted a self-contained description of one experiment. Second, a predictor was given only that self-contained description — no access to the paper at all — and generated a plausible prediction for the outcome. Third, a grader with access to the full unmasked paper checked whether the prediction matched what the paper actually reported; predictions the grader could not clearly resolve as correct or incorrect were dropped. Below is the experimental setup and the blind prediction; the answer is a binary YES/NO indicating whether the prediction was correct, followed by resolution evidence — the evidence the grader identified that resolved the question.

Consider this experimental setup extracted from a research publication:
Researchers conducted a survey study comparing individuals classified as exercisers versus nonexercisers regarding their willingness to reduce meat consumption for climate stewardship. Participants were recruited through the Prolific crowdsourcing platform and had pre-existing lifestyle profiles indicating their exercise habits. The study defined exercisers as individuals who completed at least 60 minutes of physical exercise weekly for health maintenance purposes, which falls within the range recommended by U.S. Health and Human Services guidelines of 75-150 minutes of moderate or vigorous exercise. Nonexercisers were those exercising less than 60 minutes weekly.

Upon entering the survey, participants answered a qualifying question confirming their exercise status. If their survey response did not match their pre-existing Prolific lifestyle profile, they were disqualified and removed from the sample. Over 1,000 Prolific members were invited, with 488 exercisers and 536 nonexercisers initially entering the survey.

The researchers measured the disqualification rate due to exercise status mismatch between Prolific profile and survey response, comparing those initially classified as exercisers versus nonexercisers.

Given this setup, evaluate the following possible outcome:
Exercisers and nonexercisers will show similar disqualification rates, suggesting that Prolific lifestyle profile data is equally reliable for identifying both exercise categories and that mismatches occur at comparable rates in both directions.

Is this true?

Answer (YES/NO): NO